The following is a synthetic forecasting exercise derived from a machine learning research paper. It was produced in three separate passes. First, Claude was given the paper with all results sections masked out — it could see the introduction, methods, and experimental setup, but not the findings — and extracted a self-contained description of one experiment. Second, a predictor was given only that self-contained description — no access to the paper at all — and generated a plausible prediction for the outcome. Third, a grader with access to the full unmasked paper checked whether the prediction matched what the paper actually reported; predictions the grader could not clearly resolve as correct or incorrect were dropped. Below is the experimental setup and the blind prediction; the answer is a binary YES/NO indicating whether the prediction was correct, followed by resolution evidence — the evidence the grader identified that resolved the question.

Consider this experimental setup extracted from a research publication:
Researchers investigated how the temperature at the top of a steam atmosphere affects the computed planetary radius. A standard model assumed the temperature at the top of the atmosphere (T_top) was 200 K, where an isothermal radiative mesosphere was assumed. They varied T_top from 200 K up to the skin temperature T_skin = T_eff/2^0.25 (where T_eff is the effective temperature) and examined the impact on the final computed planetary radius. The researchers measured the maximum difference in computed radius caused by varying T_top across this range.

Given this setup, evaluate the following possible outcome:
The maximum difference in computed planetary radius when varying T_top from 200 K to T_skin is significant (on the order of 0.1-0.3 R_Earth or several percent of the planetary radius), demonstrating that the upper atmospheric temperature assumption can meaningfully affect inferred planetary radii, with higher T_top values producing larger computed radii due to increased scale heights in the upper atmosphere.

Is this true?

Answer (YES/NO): NO